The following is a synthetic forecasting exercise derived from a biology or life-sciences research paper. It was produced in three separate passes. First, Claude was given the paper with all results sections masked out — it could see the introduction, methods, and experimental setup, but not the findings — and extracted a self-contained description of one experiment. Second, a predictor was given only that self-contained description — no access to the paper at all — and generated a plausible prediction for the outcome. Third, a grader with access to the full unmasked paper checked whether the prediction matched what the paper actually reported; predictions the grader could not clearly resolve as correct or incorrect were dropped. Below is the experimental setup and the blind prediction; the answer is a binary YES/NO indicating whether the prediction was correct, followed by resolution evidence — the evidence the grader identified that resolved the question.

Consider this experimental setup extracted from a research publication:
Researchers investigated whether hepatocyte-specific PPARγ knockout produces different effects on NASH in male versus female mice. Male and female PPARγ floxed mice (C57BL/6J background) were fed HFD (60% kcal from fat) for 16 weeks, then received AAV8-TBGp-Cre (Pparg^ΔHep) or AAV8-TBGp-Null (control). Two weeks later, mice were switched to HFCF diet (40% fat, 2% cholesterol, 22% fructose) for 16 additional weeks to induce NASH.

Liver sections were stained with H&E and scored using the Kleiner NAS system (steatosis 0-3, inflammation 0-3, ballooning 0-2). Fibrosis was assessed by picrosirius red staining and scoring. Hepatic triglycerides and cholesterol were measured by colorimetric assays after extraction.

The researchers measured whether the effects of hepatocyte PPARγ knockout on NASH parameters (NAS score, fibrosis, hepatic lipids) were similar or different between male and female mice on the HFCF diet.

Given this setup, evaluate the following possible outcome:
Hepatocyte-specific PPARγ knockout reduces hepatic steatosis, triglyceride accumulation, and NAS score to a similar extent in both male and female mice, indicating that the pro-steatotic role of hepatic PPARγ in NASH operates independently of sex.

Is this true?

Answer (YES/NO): NO